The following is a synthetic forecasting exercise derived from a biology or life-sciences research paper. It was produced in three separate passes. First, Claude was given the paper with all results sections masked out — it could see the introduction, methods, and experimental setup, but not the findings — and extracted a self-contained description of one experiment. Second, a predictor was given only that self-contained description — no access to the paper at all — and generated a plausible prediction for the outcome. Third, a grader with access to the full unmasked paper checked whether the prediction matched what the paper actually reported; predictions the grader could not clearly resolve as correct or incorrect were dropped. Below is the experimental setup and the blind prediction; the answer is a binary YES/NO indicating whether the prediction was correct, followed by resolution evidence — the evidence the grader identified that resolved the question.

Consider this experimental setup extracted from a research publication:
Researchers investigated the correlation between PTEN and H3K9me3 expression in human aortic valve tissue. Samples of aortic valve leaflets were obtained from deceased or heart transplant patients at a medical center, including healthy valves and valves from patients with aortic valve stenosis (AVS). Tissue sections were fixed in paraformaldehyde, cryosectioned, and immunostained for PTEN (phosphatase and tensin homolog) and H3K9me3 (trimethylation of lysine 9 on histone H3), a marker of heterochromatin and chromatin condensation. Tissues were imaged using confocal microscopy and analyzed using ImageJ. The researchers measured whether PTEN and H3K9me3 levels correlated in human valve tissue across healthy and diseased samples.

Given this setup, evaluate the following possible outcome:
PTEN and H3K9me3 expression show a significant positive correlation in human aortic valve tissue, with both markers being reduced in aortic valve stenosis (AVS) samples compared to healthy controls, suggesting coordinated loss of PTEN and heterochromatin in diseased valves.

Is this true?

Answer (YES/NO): YES